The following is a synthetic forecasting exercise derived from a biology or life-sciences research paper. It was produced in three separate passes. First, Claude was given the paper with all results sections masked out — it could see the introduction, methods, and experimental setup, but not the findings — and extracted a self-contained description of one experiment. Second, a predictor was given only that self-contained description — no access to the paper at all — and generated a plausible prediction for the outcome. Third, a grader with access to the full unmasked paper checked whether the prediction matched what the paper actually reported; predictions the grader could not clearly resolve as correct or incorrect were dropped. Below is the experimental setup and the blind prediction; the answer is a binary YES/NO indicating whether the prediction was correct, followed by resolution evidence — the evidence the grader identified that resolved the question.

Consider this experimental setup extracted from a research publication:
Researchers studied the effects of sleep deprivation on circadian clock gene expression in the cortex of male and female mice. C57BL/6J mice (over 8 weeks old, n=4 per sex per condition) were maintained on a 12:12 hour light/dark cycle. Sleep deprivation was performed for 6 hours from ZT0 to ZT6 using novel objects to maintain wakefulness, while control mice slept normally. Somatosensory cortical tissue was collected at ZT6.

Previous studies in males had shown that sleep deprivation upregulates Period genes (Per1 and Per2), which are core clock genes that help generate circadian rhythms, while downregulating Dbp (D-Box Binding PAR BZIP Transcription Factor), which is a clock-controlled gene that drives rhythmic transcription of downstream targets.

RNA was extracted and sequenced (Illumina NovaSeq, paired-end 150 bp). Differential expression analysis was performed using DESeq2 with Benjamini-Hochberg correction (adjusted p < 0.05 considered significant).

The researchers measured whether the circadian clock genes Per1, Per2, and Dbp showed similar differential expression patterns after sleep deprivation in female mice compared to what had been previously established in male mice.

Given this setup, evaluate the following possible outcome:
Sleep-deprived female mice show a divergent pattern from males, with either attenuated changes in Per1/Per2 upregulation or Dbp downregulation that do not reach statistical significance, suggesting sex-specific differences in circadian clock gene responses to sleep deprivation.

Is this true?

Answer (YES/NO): NO